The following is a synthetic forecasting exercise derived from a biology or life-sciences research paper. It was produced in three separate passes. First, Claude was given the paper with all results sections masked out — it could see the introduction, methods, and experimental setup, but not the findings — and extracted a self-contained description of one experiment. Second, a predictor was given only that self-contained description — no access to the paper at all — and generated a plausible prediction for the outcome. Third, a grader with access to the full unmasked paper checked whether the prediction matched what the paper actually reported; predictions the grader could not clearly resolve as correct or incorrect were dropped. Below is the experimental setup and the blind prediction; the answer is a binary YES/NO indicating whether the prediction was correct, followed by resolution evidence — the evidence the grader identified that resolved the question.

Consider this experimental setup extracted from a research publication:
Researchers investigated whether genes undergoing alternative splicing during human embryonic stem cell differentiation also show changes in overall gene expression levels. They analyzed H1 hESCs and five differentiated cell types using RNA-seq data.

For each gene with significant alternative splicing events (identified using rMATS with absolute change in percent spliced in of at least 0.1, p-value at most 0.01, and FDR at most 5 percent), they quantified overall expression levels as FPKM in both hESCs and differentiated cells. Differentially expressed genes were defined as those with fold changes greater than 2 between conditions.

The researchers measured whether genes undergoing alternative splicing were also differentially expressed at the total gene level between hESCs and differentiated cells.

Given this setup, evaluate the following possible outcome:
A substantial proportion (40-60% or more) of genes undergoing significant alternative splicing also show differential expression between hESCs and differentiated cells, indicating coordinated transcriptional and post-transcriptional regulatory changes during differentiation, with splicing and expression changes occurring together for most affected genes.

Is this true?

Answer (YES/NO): NO